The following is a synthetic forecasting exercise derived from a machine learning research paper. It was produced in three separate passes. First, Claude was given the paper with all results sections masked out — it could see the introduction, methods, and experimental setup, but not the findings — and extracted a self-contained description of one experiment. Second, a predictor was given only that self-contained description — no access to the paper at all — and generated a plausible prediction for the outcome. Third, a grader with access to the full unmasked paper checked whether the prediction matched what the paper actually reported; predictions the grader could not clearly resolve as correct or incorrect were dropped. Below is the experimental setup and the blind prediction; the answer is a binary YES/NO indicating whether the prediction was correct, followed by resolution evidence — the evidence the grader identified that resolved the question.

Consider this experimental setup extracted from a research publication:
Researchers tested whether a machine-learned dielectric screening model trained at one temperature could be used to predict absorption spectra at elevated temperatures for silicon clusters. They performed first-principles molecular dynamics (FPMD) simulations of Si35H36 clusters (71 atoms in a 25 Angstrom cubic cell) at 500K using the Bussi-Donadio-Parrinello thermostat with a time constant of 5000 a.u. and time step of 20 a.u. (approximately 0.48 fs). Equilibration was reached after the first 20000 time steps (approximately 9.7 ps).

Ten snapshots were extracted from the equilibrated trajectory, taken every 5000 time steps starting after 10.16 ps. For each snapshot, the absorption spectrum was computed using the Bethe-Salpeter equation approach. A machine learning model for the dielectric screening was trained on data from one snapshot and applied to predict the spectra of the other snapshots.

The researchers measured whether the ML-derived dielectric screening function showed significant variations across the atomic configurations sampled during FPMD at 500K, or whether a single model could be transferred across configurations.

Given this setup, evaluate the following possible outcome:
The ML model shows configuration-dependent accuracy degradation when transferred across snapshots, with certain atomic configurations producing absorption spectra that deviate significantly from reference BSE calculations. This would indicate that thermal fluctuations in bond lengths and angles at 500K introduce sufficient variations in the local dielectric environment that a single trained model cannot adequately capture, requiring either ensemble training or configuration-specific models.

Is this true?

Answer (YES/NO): NO